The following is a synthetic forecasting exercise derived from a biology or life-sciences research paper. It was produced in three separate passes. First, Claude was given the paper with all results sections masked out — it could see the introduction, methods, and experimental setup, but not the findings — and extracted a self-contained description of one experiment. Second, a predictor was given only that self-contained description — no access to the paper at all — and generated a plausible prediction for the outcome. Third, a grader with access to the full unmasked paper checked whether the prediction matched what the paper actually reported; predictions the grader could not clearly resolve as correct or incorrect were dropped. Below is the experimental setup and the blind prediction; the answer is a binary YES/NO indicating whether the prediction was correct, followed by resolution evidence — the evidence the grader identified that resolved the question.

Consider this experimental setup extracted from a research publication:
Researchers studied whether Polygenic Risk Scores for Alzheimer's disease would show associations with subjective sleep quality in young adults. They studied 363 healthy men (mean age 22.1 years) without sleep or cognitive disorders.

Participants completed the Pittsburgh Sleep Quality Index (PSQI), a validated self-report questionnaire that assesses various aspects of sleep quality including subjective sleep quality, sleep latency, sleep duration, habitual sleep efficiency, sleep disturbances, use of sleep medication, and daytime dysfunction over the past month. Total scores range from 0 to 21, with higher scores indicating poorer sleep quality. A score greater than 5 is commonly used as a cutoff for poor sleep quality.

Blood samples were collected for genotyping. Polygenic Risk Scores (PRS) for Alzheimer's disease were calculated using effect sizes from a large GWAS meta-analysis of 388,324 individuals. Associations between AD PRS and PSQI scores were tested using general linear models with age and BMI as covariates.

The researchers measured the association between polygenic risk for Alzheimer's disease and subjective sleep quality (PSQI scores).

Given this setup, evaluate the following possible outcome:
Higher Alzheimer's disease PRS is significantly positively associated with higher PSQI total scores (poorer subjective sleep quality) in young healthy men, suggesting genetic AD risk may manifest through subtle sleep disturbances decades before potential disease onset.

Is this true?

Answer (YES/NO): NO